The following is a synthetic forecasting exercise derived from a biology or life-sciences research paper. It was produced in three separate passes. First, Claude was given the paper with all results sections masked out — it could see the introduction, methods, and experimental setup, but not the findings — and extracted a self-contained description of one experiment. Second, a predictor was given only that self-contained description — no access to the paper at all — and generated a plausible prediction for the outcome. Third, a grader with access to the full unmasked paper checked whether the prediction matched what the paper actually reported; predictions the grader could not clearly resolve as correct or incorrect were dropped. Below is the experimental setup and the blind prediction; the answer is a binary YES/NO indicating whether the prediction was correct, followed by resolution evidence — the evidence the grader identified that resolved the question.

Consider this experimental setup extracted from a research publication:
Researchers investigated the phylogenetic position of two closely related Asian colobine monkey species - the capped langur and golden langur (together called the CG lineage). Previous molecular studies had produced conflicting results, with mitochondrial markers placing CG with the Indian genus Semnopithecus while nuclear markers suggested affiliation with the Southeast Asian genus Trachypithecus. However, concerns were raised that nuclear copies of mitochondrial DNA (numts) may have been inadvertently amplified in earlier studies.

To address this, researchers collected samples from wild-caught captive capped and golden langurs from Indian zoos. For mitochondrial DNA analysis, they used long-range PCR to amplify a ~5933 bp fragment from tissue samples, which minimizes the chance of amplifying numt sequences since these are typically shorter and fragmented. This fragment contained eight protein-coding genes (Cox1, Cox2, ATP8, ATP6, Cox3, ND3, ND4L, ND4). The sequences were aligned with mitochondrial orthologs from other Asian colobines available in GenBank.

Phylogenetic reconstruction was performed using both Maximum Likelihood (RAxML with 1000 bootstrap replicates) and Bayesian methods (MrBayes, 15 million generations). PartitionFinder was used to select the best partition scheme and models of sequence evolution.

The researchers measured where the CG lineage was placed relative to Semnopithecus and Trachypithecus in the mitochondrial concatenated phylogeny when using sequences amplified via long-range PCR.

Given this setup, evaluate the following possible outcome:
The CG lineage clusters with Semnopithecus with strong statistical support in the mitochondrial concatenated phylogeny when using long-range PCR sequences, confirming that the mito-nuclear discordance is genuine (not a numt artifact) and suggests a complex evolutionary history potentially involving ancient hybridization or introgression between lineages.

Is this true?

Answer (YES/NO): NO